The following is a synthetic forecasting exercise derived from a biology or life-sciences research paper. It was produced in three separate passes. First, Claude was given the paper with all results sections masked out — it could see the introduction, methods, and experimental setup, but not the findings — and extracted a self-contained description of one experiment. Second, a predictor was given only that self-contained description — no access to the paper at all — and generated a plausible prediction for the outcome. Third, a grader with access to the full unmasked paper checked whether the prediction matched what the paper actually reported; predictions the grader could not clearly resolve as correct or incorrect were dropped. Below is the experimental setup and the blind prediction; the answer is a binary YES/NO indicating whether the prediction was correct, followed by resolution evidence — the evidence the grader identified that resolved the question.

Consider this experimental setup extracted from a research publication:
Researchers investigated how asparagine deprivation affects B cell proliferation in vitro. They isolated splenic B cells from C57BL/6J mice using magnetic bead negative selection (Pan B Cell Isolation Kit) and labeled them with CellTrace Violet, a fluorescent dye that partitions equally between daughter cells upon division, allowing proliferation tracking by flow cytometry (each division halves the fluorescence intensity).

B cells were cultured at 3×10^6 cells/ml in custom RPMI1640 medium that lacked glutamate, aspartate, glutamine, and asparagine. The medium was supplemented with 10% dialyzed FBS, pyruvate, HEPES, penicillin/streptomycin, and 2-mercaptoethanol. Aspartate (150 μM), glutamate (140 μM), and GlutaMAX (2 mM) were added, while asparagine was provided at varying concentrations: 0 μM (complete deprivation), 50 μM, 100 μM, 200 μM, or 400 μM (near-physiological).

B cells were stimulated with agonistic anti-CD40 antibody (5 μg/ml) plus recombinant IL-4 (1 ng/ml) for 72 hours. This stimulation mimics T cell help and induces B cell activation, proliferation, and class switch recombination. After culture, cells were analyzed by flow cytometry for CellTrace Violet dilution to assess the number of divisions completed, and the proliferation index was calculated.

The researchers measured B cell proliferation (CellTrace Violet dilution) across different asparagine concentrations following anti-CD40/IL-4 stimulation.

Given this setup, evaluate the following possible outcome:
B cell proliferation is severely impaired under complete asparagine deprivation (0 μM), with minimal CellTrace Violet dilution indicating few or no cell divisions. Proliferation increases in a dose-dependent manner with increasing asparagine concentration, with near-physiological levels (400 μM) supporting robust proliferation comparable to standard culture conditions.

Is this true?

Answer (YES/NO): YES